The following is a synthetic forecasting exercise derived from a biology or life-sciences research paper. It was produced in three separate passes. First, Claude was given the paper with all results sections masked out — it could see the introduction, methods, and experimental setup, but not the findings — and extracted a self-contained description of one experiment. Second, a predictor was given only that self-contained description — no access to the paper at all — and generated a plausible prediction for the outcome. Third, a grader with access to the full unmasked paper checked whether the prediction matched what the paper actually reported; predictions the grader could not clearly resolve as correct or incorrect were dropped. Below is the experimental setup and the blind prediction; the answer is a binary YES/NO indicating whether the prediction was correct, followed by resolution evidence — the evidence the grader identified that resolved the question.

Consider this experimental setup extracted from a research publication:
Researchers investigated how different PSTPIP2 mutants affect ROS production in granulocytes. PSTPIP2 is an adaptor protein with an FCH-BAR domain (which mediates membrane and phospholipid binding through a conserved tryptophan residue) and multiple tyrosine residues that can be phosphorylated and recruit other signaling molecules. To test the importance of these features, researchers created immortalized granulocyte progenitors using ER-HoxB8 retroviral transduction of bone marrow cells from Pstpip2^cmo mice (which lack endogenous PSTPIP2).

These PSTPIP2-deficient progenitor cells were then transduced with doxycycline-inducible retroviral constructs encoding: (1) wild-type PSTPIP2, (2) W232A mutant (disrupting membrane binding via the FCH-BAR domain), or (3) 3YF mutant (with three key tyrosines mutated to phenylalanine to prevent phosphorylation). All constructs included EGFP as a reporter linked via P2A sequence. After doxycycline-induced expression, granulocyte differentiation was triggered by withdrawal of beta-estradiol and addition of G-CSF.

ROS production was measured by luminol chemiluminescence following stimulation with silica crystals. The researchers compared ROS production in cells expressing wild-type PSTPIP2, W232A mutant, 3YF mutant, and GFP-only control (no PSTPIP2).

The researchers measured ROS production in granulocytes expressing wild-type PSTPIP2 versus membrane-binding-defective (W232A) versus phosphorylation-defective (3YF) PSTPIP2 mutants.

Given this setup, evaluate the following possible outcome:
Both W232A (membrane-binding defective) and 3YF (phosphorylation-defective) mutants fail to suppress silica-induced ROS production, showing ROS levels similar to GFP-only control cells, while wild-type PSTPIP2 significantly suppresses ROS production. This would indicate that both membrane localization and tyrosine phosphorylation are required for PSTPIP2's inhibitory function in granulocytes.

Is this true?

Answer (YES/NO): YES